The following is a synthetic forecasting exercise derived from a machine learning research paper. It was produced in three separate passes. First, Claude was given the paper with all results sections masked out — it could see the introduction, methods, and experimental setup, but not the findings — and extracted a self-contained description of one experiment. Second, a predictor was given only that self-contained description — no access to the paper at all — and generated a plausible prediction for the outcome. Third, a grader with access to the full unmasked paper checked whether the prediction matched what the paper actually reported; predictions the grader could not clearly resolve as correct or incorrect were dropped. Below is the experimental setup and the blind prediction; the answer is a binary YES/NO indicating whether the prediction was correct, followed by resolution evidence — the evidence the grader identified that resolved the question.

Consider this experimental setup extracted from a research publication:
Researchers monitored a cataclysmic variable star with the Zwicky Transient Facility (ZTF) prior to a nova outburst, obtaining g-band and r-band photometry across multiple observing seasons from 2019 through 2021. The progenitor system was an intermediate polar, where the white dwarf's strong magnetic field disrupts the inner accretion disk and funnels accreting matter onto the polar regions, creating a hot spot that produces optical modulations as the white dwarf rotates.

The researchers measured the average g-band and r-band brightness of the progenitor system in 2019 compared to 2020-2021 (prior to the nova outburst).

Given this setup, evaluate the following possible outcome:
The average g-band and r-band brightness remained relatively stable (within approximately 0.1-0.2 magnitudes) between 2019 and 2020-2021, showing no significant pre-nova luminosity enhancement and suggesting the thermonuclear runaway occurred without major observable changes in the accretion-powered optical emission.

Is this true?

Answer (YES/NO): NO